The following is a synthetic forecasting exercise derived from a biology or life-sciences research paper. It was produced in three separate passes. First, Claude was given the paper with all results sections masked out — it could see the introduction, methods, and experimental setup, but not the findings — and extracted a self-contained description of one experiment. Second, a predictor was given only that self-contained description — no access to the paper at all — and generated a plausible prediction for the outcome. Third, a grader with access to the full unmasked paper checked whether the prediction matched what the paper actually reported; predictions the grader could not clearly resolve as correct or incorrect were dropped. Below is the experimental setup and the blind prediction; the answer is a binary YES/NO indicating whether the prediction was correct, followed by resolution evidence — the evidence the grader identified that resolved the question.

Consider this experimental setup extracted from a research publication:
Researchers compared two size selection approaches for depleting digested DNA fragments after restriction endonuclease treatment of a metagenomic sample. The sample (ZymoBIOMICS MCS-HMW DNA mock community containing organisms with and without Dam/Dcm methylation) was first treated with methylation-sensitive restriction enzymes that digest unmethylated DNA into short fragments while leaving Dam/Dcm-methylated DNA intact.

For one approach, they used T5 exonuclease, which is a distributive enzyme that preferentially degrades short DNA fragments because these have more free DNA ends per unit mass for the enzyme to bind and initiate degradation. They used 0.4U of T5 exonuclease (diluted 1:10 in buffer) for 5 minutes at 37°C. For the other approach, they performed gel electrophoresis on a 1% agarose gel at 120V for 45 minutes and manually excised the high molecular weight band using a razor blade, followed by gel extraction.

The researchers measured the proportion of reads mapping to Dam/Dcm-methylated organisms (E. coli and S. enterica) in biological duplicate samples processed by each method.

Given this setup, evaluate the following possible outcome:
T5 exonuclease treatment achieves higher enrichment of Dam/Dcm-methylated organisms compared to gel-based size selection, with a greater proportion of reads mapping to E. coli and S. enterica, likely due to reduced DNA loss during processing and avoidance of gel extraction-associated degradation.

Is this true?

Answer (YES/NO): NO